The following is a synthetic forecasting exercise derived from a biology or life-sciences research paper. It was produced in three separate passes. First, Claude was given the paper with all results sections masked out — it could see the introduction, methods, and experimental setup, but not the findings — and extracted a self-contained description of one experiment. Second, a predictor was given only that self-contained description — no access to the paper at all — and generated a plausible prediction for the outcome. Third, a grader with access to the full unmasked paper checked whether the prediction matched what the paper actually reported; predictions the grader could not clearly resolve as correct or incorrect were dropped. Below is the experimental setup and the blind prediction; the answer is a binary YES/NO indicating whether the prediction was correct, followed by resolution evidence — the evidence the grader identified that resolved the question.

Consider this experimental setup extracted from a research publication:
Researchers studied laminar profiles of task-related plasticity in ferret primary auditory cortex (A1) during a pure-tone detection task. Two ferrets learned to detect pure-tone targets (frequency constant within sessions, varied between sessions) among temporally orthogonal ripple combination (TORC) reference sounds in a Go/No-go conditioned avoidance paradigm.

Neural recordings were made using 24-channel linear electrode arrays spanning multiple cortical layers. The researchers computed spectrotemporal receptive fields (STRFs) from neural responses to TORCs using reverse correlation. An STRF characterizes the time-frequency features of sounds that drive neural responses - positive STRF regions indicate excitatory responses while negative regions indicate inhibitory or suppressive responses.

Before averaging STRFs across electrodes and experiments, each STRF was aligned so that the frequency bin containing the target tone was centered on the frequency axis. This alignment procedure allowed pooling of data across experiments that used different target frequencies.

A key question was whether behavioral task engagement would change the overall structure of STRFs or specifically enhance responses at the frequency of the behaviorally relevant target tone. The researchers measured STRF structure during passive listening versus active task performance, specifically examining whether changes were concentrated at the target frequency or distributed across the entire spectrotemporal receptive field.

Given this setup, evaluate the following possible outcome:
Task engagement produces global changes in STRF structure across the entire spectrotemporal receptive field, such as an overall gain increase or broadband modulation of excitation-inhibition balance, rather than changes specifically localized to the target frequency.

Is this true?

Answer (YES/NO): NO